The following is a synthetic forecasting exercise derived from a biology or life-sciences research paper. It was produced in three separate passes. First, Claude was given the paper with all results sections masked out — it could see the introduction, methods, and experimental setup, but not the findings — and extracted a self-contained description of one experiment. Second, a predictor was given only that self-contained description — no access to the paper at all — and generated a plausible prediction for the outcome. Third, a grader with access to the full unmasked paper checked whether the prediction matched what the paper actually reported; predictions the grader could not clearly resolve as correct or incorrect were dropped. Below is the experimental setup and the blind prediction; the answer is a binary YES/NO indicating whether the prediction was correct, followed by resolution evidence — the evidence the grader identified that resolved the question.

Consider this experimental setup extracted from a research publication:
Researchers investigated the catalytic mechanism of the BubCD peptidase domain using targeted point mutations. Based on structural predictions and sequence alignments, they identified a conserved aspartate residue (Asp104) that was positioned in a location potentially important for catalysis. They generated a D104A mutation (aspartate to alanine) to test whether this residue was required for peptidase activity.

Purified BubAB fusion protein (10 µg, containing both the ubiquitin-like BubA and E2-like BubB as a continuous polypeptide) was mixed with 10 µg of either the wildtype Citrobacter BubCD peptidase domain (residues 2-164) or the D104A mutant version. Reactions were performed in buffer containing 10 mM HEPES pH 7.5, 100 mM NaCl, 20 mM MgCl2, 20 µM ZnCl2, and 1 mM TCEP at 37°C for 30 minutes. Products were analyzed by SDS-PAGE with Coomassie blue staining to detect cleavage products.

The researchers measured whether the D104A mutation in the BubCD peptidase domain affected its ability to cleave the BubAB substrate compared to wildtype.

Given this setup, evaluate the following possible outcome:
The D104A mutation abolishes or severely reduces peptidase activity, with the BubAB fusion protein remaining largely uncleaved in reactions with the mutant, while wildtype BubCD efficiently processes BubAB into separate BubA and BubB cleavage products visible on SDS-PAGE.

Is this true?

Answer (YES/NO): YES